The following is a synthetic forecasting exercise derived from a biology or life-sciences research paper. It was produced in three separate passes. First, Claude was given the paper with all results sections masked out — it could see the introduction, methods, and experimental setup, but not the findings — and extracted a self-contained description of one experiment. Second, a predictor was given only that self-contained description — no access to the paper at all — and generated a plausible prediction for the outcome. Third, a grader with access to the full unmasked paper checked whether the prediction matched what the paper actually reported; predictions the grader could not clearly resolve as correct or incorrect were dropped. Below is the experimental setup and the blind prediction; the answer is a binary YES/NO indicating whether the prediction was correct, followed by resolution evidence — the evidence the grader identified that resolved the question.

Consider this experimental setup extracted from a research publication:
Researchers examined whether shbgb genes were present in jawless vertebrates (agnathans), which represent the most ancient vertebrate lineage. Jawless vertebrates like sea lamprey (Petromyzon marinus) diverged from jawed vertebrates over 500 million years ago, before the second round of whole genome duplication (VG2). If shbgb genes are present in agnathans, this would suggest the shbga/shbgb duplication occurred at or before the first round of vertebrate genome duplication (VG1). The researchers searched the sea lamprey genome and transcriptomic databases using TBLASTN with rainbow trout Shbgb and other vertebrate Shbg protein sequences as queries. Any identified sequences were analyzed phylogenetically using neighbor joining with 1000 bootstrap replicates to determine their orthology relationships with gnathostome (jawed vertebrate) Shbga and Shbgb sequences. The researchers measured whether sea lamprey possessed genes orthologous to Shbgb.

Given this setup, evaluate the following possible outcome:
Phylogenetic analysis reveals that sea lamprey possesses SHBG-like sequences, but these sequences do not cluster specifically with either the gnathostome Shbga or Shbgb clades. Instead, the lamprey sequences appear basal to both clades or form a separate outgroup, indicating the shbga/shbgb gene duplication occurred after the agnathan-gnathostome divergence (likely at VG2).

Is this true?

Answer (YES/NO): NO